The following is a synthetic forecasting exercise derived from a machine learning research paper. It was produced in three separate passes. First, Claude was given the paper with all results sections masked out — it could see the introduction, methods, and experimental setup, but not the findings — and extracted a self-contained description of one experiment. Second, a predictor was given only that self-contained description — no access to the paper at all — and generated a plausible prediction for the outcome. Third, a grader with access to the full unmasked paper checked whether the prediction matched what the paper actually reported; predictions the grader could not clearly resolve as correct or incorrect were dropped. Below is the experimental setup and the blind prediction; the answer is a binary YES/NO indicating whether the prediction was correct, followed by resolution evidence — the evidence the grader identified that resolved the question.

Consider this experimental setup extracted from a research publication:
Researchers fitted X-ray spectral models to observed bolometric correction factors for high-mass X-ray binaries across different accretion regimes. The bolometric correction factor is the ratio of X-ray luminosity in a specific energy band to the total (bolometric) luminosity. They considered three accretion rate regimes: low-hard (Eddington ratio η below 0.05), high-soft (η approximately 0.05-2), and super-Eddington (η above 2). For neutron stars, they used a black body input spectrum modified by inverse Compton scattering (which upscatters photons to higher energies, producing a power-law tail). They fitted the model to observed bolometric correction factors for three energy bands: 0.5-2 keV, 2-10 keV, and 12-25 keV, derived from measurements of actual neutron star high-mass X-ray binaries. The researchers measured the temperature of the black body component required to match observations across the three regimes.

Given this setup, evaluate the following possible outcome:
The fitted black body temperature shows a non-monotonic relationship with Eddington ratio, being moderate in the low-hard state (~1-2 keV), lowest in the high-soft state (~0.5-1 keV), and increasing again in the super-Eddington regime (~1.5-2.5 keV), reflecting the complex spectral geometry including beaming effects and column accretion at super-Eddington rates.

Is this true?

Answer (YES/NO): NO